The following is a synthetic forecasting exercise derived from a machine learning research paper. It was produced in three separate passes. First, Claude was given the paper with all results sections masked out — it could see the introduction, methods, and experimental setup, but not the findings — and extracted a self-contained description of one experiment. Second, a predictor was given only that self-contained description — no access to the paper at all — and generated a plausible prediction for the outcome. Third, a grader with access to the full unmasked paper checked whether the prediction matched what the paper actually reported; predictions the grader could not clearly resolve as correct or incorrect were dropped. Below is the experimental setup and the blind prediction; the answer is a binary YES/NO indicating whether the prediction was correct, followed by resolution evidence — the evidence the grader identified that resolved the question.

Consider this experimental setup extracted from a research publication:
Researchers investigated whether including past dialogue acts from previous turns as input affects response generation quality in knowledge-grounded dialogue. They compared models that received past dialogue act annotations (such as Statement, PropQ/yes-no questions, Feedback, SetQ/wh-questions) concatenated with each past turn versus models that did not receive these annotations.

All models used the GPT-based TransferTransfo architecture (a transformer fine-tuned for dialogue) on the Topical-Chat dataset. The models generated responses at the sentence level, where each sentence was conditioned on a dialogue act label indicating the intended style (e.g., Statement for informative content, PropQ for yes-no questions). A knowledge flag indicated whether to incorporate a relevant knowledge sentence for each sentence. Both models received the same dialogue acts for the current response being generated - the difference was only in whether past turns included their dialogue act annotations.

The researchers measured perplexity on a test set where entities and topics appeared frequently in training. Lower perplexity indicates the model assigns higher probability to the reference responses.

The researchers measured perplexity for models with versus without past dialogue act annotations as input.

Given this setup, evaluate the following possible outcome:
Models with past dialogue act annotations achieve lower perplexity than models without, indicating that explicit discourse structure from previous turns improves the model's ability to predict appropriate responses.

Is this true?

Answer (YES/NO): YES